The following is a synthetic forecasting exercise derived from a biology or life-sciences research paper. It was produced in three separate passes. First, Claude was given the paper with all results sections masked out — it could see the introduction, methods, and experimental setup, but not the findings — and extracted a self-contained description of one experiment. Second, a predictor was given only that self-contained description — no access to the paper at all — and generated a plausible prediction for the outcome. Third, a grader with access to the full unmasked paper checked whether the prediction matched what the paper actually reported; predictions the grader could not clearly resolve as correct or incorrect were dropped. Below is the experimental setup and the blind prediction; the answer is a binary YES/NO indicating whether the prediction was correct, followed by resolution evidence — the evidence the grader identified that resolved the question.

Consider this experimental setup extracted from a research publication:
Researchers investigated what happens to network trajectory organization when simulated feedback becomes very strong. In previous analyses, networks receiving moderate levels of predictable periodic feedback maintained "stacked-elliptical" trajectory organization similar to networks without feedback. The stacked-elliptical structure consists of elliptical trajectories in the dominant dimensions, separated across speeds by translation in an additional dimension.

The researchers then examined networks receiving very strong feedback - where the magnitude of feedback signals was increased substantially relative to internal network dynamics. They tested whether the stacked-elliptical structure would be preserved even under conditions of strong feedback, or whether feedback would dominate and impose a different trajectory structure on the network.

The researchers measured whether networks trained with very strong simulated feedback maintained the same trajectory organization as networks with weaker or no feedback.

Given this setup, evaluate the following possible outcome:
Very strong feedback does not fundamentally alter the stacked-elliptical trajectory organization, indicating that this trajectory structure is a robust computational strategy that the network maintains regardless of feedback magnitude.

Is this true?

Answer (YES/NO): NO